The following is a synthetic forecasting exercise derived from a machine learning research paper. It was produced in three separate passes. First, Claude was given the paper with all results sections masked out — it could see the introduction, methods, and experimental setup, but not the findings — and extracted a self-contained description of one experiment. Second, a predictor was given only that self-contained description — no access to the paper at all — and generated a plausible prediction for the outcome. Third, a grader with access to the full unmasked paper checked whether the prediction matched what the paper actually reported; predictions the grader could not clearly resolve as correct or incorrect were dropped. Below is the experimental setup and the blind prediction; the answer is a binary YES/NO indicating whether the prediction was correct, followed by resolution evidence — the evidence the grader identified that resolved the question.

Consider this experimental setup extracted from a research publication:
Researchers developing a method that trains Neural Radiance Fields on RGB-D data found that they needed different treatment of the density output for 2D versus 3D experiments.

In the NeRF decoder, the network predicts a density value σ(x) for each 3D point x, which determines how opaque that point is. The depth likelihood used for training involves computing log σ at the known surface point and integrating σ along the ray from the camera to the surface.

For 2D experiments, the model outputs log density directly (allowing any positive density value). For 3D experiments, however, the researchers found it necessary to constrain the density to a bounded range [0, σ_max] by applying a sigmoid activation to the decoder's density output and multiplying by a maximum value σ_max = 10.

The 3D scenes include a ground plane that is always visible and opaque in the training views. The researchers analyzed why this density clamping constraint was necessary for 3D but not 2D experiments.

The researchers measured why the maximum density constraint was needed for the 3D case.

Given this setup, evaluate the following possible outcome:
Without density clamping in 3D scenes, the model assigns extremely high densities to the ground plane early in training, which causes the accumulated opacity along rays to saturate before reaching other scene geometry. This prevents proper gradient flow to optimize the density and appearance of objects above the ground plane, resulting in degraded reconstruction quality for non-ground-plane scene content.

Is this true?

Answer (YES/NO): NO